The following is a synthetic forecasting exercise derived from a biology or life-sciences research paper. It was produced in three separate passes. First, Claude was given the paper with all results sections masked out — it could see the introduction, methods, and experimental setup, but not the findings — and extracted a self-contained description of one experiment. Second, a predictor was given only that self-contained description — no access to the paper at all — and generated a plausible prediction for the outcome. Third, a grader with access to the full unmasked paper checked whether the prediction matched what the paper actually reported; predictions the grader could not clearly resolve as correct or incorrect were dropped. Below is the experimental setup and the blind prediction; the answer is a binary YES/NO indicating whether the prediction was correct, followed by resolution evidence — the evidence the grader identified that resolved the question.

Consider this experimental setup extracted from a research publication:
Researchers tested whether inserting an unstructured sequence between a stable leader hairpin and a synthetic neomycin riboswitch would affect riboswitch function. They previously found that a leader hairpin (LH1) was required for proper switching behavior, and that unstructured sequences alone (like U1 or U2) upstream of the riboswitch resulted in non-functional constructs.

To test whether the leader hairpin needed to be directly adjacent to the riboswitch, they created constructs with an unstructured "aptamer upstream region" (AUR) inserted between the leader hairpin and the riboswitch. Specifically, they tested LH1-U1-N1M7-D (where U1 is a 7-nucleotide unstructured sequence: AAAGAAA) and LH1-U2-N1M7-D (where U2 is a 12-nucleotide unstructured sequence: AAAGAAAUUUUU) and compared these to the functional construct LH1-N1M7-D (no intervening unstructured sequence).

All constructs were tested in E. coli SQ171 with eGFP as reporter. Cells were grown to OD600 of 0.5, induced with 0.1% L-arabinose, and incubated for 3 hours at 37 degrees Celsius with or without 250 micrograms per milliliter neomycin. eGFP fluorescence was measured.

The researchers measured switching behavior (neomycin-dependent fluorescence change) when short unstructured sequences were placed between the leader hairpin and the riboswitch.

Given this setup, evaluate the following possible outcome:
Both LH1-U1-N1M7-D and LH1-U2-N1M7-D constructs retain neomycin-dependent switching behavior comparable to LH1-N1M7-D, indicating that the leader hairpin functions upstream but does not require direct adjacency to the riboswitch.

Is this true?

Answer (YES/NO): YES